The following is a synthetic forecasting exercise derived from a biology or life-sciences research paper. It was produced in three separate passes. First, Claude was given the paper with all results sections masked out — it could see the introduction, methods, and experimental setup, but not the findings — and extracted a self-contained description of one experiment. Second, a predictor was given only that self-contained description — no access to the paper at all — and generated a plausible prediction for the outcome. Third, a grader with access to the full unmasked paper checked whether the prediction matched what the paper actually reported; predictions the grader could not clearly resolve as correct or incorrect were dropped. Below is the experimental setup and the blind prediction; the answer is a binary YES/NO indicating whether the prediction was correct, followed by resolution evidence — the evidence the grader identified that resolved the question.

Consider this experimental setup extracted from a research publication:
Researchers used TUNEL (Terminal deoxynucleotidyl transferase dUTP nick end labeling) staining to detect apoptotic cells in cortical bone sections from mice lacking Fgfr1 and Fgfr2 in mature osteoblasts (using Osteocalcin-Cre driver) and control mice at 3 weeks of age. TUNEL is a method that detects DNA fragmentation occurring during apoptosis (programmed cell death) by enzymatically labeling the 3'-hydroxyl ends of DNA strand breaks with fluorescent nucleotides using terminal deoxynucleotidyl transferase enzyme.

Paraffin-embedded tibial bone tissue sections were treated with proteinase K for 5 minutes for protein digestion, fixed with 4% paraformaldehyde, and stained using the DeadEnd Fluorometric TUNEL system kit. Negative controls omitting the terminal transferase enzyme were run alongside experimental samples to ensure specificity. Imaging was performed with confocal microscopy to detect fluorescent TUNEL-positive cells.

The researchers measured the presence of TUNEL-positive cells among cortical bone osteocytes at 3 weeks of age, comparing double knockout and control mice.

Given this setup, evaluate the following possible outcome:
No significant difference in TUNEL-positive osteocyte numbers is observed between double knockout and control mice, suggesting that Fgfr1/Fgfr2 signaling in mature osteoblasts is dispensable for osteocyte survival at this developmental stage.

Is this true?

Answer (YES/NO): NO